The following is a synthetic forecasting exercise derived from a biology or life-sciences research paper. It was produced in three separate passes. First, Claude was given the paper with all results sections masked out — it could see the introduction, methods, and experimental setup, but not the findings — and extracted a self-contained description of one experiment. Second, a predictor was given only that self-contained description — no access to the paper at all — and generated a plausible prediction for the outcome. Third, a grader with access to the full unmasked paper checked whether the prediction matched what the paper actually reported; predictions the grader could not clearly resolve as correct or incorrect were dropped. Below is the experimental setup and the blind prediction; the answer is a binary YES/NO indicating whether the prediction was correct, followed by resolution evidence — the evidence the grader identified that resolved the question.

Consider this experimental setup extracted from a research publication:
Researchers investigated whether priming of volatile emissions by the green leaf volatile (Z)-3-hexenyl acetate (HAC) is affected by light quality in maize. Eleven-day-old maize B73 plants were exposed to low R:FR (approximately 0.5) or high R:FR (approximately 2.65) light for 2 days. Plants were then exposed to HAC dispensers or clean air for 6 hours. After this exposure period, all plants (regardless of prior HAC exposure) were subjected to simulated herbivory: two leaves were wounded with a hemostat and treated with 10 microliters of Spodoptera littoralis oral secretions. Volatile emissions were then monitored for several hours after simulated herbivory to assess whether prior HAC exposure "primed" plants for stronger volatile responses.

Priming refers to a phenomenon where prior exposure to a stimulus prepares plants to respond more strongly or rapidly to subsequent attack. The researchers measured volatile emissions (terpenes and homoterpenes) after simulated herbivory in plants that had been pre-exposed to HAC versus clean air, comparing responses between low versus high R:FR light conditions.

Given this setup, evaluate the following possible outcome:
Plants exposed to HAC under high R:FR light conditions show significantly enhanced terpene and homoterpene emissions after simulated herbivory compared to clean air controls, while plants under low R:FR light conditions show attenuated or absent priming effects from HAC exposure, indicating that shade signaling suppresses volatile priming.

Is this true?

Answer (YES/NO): NO